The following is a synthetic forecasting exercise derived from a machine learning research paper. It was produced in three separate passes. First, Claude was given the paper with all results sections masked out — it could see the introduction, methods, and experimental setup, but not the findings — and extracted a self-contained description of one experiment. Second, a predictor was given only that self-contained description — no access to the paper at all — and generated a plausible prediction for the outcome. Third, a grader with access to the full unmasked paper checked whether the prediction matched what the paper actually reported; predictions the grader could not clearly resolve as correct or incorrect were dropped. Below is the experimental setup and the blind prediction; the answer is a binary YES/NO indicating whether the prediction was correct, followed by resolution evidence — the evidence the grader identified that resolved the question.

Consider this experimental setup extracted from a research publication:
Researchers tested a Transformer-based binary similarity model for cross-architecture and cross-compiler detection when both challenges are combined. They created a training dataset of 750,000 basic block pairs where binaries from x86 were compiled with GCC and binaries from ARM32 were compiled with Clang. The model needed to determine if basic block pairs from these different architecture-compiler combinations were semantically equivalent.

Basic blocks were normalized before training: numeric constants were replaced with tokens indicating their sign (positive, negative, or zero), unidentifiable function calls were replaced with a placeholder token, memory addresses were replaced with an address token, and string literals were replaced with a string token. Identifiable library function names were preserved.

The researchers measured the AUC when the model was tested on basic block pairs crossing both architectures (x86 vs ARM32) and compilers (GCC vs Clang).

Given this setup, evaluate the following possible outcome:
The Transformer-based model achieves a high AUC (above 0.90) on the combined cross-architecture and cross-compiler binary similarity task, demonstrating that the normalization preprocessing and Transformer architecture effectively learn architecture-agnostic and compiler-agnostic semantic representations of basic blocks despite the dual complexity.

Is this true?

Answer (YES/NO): YES